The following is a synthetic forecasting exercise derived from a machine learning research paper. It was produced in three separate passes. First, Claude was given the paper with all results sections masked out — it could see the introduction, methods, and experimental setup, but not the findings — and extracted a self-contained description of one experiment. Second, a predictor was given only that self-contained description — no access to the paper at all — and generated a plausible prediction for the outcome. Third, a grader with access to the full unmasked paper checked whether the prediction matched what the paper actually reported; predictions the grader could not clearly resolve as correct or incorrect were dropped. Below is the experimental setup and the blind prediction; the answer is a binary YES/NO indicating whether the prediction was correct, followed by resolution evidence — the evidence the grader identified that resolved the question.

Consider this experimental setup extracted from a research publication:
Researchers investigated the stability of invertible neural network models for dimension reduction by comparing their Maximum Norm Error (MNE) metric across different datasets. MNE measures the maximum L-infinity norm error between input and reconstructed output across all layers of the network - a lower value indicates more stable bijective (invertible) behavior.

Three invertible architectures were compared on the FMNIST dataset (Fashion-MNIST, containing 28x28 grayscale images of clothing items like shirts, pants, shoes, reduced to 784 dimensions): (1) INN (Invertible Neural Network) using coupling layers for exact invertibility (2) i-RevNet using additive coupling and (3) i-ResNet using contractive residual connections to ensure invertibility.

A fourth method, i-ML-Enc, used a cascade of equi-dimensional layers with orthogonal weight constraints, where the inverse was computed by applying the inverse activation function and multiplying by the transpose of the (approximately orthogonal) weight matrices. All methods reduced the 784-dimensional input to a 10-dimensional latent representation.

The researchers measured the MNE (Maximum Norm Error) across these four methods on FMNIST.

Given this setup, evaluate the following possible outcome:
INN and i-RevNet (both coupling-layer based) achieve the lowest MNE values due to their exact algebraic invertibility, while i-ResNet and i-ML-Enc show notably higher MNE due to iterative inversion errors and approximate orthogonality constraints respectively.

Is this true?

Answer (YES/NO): NO